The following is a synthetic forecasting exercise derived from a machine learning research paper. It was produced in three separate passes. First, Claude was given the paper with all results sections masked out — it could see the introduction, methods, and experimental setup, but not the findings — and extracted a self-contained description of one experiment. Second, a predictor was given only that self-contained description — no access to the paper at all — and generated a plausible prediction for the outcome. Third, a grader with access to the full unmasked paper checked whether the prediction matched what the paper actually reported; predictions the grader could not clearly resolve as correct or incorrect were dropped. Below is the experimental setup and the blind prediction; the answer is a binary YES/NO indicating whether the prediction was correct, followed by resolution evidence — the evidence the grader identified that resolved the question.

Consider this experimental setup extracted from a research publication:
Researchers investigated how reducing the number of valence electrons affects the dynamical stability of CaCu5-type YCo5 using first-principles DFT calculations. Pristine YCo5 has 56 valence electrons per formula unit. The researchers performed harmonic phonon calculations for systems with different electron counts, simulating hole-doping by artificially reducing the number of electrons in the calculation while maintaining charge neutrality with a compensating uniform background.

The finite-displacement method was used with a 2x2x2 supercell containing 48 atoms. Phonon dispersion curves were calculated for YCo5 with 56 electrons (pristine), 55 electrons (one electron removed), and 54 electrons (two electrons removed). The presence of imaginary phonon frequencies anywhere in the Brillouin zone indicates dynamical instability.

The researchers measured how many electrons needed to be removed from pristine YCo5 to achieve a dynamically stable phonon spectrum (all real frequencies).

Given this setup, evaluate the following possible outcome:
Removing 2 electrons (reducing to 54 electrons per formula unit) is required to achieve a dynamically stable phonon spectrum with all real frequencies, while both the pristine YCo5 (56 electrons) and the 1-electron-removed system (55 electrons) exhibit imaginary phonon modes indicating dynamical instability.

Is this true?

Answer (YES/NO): NO